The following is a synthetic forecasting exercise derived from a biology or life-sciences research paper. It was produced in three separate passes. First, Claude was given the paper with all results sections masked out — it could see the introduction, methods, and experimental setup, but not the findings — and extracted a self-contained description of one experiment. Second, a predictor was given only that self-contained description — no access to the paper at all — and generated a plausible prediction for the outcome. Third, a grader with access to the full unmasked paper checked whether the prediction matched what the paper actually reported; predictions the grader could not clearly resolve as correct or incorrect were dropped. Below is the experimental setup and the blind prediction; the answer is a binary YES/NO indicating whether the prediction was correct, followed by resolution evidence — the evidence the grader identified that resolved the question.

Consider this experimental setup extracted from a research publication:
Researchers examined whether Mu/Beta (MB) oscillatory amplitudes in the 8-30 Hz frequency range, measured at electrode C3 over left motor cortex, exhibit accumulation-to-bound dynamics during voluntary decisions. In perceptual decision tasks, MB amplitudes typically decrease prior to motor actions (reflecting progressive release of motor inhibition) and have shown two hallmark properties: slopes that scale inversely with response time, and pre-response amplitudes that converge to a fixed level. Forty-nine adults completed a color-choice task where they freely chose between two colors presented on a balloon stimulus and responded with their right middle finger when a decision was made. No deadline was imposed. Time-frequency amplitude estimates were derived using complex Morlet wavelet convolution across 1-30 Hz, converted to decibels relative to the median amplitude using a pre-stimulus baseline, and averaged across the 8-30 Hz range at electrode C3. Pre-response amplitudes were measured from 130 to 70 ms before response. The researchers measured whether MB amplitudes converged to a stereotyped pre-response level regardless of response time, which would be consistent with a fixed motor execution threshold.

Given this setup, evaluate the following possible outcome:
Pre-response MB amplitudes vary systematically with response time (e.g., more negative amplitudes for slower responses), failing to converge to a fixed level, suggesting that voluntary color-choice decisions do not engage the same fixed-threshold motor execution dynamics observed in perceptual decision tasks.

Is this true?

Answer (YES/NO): NO